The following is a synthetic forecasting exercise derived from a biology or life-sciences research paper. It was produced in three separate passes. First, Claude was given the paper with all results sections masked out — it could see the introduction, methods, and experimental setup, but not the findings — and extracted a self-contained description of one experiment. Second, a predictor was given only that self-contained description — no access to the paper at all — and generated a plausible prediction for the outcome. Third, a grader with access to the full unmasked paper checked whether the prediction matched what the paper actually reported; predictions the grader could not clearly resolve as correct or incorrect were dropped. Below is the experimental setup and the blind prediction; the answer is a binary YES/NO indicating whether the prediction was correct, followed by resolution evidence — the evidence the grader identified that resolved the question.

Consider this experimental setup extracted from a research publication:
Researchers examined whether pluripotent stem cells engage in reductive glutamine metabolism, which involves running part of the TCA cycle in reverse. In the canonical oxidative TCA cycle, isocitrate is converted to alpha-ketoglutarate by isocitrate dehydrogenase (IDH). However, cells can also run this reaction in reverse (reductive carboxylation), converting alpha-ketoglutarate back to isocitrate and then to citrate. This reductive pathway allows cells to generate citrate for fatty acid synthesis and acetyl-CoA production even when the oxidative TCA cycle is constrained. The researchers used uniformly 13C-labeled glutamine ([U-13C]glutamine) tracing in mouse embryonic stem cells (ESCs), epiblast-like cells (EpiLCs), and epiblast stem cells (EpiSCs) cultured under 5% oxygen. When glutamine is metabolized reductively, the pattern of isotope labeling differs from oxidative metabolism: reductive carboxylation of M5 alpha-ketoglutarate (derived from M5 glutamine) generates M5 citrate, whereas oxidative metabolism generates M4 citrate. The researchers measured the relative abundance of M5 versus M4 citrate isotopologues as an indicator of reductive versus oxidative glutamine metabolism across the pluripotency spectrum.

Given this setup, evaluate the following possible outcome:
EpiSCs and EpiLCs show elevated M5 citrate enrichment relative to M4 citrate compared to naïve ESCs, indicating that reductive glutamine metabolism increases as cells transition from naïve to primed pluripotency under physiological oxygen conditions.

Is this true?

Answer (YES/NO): NO